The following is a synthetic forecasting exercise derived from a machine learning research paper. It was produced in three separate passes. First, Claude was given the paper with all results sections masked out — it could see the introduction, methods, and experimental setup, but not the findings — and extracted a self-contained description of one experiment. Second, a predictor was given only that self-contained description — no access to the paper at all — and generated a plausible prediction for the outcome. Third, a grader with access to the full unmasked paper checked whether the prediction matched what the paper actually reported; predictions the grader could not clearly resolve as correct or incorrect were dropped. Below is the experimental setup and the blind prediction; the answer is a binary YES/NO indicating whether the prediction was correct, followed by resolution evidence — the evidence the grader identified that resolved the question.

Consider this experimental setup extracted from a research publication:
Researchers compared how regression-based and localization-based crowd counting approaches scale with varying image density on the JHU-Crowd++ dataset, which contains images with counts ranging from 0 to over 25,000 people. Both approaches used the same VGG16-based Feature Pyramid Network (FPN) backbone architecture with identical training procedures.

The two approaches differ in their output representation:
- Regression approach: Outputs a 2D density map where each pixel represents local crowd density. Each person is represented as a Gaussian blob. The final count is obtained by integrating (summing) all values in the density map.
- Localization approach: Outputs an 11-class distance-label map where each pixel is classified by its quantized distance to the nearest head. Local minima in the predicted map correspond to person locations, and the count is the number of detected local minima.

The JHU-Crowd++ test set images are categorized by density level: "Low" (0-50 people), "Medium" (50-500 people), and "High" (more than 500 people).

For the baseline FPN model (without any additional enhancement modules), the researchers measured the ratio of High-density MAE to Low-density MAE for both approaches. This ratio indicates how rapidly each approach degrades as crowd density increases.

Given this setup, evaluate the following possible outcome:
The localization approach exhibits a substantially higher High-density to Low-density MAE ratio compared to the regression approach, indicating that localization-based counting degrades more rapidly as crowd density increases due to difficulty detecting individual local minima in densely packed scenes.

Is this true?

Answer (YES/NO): YES